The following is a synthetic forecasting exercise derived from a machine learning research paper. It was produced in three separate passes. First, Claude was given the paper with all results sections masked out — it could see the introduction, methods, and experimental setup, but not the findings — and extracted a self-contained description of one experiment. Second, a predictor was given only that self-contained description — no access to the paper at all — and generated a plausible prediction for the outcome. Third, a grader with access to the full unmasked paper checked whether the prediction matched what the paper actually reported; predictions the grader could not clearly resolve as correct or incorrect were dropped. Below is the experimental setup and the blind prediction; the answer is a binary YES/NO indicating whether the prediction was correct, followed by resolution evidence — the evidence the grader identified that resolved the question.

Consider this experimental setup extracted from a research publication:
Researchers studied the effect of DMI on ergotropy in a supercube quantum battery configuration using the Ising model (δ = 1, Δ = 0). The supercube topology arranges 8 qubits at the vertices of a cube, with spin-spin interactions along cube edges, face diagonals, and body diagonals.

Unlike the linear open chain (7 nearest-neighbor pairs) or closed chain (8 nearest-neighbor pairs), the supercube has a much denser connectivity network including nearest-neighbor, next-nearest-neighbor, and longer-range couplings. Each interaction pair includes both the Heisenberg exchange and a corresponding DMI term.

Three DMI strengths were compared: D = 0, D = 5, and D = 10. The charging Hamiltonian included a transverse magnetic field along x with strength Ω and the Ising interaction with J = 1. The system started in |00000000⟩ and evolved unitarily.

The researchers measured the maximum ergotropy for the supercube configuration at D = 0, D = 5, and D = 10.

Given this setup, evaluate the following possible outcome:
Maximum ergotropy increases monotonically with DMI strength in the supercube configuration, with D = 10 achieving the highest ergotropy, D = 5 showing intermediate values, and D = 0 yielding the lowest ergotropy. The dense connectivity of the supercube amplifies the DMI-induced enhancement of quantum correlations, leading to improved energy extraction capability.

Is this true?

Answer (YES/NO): NO